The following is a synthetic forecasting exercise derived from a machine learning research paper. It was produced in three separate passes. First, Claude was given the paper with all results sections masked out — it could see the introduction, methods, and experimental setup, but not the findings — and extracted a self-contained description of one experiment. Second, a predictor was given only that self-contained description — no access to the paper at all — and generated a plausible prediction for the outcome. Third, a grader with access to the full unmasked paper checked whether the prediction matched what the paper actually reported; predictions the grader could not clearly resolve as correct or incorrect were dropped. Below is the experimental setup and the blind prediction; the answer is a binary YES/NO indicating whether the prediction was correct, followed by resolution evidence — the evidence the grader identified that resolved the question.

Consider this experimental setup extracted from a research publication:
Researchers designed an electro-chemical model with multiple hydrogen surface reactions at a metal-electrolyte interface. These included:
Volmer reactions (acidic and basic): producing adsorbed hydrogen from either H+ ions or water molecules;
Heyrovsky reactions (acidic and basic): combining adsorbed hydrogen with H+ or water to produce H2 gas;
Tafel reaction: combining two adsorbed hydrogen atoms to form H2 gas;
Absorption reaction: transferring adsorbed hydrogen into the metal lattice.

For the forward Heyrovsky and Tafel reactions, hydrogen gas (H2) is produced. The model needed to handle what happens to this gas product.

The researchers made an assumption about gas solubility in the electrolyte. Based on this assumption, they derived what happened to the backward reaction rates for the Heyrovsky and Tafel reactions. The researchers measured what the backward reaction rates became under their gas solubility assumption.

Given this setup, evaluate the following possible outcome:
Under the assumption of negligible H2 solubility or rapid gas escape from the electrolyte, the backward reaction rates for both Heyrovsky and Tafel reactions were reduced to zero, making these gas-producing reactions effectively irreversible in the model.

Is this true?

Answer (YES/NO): YES